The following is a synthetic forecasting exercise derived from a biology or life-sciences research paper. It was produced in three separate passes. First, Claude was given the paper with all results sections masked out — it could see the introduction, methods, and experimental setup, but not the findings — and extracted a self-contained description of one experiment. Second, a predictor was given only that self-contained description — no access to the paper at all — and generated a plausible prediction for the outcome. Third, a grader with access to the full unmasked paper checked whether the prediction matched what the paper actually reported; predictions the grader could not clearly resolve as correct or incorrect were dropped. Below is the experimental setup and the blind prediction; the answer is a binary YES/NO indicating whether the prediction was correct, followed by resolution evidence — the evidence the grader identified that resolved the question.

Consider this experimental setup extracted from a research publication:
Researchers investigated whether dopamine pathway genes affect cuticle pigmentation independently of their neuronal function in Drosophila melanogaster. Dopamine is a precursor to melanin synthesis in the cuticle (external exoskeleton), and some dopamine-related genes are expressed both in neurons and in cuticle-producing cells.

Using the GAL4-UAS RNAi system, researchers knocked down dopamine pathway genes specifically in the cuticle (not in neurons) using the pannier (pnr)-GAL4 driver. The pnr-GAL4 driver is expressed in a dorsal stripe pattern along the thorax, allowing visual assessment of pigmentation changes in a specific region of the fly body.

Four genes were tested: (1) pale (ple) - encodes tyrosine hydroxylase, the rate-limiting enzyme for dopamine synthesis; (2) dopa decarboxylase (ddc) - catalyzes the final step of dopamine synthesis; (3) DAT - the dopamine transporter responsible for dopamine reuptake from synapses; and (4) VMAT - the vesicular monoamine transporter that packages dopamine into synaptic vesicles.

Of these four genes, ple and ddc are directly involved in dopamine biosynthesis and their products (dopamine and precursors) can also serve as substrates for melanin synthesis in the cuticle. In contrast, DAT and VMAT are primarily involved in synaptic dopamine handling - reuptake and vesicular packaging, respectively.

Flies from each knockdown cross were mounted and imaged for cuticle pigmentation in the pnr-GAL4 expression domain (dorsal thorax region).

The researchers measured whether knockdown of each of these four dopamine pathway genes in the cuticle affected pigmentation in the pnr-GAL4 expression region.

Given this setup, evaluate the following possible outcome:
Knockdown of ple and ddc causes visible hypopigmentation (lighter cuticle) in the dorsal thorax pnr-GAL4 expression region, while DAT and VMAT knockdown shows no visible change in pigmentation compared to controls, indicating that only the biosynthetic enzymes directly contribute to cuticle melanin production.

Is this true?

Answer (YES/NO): YES